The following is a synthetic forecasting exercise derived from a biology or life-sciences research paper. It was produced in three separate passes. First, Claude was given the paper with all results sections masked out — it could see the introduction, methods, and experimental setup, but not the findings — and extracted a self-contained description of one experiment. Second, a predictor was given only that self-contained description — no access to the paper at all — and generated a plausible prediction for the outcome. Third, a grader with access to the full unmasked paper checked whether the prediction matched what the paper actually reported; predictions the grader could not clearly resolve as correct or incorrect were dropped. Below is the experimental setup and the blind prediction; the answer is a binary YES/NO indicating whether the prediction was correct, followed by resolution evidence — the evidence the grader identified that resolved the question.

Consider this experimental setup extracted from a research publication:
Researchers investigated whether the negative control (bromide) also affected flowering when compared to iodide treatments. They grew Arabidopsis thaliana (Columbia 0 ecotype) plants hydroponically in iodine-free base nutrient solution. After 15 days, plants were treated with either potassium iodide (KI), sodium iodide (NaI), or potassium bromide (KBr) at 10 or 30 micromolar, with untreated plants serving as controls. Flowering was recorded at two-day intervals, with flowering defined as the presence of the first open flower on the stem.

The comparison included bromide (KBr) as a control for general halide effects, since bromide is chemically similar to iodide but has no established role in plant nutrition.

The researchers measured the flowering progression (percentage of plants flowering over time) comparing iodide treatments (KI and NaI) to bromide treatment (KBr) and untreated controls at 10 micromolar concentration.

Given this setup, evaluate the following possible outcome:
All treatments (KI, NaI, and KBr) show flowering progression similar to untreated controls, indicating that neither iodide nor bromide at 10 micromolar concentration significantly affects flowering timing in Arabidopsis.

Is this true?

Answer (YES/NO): NO